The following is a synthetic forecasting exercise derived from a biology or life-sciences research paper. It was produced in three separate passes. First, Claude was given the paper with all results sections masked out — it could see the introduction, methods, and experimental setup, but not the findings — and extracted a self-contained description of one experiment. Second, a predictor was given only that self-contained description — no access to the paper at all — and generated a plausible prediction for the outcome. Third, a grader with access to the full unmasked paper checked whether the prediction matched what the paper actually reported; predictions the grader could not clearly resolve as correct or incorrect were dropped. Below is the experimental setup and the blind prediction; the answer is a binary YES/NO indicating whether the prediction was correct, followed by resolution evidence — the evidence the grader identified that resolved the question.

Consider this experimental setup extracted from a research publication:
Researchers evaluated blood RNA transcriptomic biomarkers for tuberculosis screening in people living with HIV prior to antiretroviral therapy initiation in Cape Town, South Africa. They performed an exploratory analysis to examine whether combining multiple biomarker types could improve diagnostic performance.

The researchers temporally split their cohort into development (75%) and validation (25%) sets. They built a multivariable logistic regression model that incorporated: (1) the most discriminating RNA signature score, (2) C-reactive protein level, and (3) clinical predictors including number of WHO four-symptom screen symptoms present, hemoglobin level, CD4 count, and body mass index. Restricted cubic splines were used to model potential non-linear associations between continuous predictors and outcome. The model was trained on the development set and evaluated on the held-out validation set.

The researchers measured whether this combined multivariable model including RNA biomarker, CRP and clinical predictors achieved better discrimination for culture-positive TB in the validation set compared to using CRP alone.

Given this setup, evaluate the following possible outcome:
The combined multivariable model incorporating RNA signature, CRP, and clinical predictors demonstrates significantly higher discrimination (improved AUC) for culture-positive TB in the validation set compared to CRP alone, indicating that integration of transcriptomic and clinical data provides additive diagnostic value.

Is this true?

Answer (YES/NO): NO